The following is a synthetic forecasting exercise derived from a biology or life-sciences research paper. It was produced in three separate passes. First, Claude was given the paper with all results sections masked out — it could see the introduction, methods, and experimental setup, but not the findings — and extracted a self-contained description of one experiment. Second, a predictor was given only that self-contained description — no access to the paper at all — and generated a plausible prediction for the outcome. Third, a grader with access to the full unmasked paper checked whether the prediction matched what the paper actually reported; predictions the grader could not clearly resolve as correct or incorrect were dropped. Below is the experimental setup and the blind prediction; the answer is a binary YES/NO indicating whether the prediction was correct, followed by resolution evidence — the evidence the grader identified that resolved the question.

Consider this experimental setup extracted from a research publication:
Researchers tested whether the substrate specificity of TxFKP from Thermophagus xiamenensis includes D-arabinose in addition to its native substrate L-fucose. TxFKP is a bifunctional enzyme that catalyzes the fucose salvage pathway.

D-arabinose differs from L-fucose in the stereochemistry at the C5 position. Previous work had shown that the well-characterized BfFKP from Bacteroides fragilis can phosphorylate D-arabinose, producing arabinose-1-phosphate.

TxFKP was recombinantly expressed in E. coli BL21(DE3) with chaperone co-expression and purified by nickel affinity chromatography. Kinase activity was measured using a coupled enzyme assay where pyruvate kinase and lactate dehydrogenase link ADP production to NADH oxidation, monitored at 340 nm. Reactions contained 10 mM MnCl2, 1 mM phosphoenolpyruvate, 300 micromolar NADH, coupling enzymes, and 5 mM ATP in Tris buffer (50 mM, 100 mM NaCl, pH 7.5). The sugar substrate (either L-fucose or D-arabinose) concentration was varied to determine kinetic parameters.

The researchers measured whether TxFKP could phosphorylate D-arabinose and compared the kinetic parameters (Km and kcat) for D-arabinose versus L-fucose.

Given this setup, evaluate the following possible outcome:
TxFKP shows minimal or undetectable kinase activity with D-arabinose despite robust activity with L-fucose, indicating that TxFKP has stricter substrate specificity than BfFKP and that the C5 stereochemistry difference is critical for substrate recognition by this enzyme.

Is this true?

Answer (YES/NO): NO